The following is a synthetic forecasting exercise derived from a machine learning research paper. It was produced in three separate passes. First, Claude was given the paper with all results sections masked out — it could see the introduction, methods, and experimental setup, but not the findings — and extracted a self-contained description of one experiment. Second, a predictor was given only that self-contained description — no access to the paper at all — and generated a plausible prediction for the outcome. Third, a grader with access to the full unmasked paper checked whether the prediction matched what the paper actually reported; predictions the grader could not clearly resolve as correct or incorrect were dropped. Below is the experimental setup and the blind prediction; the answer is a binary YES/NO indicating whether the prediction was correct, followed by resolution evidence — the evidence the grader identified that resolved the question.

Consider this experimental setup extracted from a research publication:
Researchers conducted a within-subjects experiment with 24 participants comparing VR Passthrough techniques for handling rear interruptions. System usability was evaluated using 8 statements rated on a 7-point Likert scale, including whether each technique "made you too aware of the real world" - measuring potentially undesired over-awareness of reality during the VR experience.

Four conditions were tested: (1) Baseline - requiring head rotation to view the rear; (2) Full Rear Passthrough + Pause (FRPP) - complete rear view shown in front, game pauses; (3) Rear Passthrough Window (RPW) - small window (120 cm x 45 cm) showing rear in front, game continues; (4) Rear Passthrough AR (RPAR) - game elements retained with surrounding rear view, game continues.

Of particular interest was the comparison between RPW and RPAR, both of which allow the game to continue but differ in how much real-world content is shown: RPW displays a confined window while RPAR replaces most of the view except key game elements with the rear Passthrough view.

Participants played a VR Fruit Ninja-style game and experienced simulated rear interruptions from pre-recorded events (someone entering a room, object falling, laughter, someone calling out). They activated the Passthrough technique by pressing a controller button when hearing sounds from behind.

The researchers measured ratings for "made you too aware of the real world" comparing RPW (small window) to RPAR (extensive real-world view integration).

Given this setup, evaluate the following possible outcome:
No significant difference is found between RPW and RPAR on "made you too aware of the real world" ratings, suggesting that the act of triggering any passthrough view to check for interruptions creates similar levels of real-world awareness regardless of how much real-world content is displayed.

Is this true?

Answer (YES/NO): YES